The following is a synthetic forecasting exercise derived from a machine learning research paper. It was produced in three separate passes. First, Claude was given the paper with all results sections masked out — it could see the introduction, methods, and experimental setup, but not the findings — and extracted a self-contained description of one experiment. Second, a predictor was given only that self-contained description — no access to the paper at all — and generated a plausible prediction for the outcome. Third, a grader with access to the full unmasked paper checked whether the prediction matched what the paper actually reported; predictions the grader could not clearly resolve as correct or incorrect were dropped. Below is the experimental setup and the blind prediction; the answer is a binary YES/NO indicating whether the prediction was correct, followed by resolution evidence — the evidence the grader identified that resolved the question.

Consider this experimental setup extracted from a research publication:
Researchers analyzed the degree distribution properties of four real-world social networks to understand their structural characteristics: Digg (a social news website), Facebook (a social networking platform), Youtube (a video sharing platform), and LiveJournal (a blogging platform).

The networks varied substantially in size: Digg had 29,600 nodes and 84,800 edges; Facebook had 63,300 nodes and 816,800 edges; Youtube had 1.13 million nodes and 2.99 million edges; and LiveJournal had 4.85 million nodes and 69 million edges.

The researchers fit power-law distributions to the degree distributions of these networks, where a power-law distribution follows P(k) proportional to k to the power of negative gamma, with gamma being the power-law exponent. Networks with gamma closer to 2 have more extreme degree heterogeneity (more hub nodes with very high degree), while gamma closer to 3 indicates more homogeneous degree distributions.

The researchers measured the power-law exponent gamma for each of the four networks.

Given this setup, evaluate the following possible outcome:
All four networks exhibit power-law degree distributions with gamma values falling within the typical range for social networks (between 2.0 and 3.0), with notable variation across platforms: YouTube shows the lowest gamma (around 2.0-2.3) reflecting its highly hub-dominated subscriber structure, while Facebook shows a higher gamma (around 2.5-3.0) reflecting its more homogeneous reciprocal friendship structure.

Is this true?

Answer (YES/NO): NO